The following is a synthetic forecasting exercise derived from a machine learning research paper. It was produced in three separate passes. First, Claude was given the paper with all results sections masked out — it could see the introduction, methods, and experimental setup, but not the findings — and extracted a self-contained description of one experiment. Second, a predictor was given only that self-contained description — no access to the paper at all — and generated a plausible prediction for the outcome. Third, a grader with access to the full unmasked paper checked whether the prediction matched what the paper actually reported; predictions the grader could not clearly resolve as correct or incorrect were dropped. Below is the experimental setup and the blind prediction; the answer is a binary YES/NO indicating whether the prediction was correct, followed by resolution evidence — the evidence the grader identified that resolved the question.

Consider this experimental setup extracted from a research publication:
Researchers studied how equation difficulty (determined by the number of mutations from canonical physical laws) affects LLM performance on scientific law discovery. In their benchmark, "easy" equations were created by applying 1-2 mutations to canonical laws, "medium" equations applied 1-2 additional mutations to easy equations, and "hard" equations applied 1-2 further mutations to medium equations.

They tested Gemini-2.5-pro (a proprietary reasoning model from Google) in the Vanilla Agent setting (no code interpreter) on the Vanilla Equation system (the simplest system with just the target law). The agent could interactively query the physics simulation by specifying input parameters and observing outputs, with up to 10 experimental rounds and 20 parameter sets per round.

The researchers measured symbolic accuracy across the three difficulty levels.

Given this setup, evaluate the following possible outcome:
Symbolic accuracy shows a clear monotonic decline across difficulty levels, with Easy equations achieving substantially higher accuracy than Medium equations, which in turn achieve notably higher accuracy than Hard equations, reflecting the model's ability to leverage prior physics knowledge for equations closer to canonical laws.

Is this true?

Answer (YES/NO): YES